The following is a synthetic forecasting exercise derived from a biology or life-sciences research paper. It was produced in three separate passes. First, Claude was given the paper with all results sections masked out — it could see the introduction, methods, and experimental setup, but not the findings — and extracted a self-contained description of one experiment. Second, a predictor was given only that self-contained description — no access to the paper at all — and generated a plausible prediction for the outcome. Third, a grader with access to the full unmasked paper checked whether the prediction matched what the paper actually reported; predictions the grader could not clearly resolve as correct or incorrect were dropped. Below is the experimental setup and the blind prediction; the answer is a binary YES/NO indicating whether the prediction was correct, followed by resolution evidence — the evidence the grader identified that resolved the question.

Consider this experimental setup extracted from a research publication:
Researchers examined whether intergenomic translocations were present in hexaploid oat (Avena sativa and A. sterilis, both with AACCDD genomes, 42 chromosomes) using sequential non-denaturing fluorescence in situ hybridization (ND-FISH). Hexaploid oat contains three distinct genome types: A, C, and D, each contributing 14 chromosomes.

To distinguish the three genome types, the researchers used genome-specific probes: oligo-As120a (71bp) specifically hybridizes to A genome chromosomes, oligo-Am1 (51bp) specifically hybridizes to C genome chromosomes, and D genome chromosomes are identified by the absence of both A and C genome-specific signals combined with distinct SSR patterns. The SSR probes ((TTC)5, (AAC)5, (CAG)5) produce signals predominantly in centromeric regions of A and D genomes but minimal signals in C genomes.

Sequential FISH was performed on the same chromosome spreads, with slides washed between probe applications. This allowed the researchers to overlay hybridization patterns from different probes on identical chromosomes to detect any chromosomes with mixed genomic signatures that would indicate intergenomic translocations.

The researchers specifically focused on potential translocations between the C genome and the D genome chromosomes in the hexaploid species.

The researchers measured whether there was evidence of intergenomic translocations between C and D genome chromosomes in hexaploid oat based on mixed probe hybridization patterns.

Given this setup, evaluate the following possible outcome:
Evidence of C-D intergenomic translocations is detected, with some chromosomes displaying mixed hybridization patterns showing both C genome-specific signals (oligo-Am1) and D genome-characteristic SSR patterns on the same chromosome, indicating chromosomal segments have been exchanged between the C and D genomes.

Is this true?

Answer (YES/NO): YES